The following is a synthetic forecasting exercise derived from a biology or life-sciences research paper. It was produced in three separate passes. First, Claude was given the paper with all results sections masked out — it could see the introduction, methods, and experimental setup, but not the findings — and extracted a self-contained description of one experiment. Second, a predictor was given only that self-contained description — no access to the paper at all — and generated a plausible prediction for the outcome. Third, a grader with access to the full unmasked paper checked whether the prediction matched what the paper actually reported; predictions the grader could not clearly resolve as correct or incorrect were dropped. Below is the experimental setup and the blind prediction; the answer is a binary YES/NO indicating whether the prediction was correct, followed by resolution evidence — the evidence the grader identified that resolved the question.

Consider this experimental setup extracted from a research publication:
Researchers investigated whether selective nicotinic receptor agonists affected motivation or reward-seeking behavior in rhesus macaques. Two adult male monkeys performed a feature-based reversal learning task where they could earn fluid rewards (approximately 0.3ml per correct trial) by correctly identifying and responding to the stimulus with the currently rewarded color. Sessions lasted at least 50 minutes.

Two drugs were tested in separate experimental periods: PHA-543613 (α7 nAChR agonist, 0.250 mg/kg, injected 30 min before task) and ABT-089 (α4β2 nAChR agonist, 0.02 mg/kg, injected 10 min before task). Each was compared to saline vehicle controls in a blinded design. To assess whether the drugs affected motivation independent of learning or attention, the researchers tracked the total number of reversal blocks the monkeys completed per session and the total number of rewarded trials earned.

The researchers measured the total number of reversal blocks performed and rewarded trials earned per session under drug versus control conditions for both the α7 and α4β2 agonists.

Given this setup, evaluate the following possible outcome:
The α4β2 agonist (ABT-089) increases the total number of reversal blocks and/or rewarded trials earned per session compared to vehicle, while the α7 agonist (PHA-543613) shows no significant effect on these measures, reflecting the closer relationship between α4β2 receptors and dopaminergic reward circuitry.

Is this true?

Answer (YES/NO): NO